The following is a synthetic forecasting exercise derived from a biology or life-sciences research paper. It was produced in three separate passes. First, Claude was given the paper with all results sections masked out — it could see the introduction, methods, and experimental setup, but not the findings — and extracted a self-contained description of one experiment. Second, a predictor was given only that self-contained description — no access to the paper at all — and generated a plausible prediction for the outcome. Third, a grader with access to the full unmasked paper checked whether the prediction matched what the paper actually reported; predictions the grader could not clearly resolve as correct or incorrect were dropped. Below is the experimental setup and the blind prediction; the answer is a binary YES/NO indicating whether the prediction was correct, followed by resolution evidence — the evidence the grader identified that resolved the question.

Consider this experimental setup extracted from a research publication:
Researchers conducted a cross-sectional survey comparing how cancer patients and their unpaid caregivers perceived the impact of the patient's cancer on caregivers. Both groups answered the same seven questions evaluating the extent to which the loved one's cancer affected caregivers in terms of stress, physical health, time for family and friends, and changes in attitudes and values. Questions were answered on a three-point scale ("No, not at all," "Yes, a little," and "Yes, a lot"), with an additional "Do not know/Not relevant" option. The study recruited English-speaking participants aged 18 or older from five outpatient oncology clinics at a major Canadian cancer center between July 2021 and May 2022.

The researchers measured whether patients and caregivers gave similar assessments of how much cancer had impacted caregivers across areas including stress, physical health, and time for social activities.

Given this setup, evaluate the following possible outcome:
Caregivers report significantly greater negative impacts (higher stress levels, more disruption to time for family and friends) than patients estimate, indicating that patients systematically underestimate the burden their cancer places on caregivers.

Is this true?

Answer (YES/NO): YES